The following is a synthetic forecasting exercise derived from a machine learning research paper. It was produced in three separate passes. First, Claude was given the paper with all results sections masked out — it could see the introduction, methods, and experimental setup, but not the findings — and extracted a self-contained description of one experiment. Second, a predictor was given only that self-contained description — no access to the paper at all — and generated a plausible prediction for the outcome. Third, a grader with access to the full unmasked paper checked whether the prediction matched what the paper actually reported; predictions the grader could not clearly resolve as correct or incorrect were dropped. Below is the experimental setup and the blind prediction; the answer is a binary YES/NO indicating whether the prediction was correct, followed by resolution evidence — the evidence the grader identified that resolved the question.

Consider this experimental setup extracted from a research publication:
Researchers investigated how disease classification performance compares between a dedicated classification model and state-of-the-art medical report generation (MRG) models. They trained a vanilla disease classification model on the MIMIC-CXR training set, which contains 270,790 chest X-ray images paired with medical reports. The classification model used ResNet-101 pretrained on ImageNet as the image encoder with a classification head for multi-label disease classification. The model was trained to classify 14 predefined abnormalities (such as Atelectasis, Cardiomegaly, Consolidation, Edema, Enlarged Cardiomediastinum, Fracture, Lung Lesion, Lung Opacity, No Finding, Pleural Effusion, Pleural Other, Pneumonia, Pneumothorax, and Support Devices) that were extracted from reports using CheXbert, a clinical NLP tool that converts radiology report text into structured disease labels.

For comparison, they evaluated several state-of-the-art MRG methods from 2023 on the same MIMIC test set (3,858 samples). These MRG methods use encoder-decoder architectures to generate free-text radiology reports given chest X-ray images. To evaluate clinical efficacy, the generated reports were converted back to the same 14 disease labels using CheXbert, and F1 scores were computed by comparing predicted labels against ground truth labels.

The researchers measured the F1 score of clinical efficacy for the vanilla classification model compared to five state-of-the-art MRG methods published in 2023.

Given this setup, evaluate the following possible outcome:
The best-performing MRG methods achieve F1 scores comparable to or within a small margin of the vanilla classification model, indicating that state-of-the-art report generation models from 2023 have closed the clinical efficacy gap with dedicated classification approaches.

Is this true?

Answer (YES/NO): NO